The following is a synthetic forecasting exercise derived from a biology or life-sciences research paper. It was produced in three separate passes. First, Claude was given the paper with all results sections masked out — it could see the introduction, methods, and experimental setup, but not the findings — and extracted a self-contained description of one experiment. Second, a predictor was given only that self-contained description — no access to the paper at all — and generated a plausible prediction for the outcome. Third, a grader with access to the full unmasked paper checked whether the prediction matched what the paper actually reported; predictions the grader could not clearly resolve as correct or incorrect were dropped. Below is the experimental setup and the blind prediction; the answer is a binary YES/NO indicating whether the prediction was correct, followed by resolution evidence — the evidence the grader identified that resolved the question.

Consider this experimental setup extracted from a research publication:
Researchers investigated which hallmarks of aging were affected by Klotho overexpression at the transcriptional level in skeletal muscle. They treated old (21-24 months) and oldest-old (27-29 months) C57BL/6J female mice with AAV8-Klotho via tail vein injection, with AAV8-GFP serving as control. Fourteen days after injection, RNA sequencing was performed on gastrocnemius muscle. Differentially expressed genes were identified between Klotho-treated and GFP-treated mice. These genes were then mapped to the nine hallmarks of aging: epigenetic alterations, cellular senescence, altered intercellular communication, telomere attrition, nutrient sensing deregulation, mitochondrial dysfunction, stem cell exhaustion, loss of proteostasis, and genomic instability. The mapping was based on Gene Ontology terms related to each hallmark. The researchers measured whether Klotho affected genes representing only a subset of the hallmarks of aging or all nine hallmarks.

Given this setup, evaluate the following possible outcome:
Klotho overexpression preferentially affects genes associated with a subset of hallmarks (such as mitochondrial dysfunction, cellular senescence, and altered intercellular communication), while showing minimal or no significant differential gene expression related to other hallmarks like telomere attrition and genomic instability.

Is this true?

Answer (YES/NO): NO